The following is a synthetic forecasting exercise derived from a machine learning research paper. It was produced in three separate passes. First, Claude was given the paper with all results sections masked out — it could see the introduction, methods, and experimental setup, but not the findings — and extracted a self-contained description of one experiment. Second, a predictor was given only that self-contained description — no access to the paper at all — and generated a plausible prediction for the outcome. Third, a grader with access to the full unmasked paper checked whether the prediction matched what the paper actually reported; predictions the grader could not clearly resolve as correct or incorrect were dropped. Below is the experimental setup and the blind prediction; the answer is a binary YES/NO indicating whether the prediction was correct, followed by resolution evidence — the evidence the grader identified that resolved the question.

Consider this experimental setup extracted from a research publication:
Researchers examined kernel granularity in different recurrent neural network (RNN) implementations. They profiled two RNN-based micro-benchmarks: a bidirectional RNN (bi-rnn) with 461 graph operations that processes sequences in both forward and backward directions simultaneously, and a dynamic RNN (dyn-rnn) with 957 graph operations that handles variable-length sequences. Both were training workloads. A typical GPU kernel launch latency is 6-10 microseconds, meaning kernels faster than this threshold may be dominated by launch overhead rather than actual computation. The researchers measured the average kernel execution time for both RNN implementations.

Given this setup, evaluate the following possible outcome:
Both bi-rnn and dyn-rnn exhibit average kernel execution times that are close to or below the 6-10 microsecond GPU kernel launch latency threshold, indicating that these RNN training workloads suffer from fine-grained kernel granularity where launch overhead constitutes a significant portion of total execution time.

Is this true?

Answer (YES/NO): YES